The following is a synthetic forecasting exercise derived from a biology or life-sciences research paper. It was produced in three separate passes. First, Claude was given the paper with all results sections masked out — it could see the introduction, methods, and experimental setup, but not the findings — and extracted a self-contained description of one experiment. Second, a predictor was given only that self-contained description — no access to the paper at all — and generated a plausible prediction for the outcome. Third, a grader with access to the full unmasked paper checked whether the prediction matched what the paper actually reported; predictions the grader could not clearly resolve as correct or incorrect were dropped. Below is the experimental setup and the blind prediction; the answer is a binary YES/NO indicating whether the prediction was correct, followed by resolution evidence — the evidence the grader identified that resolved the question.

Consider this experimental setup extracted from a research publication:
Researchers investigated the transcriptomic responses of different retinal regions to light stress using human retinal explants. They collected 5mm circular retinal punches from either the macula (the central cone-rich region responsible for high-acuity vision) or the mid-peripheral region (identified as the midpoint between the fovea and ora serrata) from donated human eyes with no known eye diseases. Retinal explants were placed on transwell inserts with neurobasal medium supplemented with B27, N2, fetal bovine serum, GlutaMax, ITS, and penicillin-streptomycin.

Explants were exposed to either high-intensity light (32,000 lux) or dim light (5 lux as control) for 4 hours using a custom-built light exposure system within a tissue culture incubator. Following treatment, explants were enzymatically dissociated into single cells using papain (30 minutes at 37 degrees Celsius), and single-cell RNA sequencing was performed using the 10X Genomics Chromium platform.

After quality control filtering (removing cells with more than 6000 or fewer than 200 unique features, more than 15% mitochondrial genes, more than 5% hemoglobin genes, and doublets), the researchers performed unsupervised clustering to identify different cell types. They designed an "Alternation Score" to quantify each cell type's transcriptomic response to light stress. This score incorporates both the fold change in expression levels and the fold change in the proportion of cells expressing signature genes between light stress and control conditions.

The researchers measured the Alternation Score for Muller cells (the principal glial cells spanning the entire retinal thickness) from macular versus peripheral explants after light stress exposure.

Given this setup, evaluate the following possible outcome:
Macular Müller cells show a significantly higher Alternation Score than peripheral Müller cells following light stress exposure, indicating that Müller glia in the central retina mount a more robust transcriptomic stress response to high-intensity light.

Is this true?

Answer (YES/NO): NO